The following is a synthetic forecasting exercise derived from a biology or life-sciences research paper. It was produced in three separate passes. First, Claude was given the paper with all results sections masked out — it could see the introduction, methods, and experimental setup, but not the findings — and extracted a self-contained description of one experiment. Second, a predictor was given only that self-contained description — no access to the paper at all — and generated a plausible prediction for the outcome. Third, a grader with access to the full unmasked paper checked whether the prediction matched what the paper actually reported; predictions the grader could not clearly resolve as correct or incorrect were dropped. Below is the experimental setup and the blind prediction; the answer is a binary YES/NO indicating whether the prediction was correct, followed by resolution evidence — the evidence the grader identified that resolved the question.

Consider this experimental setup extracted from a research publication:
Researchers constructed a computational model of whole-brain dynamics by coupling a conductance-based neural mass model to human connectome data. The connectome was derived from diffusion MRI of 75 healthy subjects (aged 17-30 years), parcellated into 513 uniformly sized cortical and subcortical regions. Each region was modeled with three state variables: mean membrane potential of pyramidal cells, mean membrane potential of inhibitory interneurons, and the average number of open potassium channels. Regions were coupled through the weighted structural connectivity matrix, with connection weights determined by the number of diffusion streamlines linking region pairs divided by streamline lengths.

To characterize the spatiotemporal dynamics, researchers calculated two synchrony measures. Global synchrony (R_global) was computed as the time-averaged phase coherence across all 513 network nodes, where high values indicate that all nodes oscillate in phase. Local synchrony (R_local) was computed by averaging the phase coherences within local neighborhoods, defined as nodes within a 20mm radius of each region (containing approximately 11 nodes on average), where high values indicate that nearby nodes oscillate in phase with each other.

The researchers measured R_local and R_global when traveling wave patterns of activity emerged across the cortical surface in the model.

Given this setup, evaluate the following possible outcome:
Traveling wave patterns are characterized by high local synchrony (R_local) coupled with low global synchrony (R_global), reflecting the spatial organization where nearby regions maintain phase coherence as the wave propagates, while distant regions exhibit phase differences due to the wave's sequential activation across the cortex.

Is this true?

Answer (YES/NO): NO